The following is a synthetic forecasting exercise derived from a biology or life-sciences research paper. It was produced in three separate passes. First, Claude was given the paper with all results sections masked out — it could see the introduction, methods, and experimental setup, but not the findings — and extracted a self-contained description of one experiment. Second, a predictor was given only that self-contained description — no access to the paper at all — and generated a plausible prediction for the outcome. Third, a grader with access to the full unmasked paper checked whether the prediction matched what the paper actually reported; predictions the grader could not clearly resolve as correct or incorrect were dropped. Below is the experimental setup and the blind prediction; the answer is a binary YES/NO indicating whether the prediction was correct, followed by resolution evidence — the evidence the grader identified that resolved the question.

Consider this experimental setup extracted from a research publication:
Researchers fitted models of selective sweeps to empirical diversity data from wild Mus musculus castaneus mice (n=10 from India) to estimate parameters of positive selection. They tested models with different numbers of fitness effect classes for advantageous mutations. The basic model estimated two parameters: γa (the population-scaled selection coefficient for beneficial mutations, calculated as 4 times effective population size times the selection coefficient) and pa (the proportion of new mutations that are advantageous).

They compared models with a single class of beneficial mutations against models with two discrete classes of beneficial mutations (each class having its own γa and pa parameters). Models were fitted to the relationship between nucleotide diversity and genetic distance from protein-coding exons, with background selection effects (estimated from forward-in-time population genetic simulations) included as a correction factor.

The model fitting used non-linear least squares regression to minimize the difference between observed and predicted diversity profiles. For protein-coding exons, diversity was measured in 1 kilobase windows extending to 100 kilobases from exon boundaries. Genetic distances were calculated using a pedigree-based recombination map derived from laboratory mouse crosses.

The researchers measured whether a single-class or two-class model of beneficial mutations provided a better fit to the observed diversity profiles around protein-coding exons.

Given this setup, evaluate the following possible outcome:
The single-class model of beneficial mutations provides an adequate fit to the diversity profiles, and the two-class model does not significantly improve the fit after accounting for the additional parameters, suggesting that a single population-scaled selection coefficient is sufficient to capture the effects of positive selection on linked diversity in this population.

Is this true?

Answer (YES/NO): NO